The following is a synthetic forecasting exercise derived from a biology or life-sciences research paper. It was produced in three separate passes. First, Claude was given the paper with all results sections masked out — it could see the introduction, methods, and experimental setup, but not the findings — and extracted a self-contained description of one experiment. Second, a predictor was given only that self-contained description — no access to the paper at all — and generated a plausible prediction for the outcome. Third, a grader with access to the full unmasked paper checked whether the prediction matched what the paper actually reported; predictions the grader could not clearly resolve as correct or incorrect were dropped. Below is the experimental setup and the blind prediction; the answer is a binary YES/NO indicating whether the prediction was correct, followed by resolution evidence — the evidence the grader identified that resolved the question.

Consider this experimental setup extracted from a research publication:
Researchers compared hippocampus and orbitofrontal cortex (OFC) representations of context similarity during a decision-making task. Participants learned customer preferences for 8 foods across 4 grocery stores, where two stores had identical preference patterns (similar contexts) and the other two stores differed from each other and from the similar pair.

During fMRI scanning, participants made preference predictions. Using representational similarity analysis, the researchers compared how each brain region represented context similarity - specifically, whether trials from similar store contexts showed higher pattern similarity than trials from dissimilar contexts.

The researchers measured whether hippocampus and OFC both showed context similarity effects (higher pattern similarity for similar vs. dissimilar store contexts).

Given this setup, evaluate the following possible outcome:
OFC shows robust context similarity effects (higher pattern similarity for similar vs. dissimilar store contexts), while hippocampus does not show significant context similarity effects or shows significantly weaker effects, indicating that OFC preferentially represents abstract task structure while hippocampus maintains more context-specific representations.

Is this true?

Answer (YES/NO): NO